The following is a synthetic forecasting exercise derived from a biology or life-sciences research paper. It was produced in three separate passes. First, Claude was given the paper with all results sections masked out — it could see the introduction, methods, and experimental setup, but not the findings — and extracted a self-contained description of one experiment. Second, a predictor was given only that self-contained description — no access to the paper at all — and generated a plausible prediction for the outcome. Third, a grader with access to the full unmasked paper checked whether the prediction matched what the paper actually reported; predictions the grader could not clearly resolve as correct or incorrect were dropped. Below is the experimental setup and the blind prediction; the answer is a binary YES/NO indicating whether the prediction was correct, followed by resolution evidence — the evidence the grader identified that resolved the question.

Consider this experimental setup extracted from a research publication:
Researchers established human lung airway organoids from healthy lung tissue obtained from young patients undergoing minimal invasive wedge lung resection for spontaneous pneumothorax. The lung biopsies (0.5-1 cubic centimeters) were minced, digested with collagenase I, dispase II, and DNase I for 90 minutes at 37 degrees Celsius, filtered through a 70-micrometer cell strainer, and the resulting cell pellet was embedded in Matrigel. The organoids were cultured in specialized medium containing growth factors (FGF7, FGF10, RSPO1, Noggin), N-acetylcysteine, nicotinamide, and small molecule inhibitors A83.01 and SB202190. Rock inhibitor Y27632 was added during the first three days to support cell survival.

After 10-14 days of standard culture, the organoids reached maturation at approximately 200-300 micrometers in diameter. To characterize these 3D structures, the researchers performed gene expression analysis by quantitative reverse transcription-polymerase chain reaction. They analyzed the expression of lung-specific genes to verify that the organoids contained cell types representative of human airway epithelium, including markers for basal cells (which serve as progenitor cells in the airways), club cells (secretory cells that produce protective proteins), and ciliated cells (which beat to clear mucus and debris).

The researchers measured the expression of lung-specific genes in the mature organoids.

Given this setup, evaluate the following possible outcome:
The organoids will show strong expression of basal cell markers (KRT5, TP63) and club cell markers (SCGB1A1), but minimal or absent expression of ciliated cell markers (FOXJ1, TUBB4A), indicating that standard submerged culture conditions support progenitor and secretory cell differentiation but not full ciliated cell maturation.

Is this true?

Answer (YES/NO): NO